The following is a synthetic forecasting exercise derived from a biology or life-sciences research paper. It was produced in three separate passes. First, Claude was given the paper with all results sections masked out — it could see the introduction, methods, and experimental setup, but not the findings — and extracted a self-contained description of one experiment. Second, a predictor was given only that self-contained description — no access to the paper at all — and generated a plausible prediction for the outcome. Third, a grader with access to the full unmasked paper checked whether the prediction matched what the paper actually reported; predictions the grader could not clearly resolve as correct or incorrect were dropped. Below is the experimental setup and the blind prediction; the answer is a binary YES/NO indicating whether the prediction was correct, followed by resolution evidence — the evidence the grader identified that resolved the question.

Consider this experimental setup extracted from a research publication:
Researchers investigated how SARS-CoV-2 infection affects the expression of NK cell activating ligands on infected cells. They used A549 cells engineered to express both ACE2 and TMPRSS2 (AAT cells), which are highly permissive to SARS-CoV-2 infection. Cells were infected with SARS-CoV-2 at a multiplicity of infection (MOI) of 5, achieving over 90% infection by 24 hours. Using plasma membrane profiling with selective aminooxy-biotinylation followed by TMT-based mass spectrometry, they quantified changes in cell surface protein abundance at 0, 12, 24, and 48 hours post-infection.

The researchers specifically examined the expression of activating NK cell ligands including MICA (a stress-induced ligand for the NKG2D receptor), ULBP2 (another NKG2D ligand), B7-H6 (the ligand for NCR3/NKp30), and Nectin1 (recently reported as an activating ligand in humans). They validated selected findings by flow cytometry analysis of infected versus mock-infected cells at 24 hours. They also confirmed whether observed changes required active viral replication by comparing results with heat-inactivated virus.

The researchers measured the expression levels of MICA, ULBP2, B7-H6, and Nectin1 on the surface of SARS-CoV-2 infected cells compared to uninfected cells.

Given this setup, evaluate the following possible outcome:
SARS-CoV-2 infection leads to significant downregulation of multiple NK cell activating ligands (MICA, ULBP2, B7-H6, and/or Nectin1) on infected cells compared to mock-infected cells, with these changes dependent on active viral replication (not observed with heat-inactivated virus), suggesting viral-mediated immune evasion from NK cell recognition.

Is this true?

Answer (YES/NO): YES